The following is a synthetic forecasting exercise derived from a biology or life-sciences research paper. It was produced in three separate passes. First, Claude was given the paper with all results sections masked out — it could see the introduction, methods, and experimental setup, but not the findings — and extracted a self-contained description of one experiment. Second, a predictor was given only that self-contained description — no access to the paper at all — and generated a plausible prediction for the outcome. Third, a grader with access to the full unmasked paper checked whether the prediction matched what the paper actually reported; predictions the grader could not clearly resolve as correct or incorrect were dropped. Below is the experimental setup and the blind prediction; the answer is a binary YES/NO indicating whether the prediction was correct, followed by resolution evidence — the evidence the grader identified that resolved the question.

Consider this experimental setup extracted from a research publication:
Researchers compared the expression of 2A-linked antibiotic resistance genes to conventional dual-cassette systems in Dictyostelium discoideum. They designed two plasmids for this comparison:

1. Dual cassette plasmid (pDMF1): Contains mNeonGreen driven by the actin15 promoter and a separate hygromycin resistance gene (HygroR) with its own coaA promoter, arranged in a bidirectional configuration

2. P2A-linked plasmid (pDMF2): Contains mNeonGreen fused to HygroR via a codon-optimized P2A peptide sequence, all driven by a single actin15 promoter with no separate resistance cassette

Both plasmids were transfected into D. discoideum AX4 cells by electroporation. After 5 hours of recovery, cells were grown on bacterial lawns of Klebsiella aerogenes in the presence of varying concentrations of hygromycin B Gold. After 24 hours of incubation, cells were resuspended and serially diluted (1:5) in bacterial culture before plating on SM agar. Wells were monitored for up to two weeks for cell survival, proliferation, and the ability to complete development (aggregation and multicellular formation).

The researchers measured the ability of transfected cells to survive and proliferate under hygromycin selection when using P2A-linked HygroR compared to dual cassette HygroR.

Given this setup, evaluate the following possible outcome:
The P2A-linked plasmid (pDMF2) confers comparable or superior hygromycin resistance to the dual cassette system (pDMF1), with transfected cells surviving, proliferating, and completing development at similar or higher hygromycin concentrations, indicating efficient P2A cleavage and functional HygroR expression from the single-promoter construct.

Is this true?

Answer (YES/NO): NO